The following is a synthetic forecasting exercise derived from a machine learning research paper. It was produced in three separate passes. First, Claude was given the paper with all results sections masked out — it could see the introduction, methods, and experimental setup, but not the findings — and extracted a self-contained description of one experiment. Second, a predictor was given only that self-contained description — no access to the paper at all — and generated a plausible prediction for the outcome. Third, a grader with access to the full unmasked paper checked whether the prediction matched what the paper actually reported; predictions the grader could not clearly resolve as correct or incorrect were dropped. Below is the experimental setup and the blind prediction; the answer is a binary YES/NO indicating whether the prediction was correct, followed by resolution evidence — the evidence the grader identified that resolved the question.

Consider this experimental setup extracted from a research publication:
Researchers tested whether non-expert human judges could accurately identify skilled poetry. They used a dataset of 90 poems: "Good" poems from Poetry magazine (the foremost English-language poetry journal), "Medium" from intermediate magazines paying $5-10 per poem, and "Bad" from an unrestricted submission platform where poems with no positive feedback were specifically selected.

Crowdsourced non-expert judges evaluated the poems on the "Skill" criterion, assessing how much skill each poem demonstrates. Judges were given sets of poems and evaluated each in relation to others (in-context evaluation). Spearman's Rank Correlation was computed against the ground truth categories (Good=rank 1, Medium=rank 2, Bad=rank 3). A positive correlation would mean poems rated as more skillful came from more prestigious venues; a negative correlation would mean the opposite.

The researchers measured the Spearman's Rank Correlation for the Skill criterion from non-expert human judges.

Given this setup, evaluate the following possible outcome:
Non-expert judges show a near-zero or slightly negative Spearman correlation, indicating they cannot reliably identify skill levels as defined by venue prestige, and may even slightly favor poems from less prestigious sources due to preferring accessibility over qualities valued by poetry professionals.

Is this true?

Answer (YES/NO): NO